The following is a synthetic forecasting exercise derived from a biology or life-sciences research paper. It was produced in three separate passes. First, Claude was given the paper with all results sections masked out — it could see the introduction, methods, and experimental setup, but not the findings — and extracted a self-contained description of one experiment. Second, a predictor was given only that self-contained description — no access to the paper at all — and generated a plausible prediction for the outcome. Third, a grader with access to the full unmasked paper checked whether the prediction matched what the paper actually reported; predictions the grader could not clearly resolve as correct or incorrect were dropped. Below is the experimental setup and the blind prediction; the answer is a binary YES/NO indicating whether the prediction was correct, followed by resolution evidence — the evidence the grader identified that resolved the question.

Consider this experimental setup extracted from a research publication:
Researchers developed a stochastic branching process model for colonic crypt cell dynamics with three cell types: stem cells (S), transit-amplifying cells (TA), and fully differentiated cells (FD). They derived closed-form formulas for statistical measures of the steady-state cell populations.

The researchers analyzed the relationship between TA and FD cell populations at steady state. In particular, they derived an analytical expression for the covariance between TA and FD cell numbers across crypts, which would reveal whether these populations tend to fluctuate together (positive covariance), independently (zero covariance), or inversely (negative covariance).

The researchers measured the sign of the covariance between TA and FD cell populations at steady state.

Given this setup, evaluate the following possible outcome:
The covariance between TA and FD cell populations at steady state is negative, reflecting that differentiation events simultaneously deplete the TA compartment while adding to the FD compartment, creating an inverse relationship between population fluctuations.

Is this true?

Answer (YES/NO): NO